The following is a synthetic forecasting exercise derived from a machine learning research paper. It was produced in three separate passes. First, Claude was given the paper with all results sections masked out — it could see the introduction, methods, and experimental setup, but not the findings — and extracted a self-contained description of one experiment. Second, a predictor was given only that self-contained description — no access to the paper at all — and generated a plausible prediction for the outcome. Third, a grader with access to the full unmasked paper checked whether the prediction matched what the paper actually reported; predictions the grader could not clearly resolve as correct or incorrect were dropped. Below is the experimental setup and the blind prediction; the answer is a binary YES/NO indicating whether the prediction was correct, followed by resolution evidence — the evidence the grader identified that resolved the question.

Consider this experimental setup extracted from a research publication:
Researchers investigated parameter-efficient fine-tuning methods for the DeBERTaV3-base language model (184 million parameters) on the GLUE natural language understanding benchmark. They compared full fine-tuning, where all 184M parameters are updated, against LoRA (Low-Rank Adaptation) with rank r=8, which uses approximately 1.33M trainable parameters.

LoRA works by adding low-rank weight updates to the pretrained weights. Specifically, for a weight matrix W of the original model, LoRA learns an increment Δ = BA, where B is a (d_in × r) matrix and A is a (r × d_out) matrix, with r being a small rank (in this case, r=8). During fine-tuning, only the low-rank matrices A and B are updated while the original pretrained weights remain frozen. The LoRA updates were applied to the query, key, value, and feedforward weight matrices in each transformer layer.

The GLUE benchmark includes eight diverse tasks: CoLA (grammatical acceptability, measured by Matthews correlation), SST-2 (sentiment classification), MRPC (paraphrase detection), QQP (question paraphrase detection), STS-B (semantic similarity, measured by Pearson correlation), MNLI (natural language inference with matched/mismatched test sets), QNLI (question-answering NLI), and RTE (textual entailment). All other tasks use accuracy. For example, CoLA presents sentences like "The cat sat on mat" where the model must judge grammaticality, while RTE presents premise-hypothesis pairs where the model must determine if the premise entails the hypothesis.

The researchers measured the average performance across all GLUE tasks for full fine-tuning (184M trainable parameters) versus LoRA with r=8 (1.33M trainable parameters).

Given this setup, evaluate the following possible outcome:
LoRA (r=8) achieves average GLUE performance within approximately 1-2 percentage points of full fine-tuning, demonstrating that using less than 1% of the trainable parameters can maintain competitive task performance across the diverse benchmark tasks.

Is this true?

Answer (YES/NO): YES